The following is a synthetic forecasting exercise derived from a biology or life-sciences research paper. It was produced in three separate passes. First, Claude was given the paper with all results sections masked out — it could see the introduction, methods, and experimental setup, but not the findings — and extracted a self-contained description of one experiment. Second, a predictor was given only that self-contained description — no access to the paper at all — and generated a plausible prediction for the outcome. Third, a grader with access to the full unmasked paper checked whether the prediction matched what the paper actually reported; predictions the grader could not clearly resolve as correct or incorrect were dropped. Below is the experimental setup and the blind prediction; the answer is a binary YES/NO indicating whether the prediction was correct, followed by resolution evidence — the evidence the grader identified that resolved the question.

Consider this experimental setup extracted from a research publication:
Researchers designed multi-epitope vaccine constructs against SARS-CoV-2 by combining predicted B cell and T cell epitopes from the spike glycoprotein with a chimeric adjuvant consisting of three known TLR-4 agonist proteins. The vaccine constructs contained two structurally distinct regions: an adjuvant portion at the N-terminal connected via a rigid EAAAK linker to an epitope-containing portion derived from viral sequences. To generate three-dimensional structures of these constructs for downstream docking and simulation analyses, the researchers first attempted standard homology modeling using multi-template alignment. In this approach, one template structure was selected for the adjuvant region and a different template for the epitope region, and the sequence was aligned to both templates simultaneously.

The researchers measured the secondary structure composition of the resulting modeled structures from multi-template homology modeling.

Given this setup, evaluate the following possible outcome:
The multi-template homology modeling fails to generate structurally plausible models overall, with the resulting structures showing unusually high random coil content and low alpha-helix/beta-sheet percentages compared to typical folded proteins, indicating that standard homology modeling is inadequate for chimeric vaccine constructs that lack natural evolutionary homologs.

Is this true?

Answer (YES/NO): NO